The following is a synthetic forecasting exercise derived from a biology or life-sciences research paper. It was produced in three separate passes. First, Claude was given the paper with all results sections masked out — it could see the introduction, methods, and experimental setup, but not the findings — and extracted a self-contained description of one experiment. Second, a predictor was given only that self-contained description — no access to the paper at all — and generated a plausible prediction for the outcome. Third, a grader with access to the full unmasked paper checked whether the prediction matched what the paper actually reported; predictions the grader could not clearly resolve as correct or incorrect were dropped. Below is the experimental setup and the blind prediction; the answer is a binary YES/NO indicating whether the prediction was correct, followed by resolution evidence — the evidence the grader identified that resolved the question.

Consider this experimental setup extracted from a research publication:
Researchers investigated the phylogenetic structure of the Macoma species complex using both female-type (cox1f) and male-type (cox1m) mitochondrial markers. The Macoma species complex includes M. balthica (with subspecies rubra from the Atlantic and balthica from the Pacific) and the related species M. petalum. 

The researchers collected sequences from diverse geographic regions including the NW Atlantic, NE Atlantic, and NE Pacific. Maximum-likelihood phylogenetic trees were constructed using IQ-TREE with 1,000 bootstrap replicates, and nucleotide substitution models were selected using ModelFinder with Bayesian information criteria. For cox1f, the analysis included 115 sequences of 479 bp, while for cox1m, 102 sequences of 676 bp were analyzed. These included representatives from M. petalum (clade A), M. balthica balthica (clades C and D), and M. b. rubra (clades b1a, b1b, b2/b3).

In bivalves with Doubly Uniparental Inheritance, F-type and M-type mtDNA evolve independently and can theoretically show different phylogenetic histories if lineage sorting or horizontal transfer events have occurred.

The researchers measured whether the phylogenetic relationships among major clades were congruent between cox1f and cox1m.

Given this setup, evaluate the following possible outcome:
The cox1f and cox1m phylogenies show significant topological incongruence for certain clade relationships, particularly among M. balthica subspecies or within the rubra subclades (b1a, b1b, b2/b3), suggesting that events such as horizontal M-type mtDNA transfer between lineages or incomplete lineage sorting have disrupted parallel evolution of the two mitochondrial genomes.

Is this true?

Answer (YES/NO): NO